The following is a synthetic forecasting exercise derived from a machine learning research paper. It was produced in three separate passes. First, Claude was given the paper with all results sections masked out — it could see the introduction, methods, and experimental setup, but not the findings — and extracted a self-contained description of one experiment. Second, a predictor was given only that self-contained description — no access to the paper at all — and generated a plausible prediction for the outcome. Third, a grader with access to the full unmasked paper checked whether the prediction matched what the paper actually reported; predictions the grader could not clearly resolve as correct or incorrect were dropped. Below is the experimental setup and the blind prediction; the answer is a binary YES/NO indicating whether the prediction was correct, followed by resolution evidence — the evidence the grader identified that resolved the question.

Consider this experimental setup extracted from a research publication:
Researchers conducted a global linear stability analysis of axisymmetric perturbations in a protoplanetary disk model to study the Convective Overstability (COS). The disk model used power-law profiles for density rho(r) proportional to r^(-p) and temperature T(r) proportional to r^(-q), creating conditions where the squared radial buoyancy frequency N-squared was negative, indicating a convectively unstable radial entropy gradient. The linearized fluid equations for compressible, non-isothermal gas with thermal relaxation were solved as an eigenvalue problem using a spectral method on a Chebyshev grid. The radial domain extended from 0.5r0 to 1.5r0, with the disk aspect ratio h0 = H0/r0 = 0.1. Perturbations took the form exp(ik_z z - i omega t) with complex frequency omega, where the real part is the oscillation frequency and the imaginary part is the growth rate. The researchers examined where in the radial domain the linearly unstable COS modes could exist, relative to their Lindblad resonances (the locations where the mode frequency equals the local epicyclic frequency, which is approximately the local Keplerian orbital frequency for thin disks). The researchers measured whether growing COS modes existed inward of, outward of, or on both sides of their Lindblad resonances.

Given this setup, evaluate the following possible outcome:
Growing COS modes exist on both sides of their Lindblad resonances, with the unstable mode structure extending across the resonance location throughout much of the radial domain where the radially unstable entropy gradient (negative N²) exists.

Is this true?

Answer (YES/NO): NO